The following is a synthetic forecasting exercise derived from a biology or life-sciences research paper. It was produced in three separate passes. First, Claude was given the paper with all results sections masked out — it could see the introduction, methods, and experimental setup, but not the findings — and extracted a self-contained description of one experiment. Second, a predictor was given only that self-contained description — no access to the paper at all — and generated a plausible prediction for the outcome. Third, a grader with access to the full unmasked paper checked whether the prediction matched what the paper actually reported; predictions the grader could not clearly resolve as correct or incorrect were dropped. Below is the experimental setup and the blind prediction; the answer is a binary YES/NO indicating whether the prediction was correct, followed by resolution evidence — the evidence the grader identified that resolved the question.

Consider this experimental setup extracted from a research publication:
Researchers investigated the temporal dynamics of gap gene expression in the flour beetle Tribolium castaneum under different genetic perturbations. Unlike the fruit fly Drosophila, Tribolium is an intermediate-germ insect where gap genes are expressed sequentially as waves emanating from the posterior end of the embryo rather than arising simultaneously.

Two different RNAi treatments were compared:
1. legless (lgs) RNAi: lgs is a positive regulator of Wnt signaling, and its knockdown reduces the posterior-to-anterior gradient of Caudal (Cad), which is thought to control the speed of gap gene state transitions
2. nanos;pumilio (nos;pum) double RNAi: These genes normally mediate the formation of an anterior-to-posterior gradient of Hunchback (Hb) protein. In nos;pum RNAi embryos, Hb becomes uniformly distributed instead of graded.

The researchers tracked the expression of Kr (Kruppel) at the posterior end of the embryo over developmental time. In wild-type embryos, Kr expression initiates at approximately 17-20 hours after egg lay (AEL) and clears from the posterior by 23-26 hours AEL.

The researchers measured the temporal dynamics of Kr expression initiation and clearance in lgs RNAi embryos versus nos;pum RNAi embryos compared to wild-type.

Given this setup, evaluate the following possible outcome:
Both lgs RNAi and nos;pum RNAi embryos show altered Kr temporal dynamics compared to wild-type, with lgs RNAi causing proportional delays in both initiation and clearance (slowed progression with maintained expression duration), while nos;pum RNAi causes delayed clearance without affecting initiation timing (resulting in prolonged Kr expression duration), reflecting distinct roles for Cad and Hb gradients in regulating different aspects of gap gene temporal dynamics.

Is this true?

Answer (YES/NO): NO